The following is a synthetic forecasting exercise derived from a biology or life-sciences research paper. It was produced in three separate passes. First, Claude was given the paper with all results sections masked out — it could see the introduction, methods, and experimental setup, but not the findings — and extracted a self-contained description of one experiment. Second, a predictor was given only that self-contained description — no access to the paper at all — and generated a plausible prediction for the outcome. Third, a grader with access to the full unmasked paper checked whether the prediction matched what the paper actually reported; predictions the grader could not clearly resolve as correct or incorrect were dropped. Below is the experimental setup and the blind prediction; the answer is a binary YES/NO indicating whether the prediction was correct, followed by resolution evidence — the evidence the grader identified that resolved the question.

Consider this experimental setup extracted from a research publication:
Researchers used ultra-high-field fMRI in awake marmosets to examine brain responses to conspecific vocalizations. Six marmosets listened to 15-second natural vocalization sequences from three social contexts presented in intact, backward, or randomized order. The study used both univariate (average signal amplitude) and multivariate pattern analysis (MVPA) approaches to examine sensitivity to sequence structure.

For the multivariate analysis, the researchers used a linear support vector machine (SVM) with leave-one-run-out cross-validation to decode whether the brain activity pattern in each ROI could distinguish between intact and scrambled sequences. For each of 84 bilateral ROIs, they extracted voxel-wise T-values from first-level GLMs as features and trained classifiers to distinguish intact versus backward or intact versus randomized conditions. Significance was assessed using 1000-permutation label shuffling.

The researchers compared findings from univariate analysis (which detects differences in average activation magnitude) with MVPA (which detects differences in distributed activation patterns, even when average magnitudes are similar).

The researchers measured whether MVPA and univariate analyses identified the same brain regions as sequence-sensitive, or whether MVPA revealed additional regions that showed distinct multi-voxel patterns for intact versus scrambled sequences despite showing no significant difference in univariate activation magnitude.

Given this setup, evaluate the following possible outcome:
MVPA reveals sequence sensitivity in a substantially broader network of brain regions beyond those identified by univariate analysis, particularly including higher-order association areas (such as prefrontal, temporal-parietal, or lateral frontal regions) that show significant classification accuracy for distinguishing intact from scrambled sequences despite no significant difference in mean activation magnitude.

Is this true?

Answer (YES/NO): YES